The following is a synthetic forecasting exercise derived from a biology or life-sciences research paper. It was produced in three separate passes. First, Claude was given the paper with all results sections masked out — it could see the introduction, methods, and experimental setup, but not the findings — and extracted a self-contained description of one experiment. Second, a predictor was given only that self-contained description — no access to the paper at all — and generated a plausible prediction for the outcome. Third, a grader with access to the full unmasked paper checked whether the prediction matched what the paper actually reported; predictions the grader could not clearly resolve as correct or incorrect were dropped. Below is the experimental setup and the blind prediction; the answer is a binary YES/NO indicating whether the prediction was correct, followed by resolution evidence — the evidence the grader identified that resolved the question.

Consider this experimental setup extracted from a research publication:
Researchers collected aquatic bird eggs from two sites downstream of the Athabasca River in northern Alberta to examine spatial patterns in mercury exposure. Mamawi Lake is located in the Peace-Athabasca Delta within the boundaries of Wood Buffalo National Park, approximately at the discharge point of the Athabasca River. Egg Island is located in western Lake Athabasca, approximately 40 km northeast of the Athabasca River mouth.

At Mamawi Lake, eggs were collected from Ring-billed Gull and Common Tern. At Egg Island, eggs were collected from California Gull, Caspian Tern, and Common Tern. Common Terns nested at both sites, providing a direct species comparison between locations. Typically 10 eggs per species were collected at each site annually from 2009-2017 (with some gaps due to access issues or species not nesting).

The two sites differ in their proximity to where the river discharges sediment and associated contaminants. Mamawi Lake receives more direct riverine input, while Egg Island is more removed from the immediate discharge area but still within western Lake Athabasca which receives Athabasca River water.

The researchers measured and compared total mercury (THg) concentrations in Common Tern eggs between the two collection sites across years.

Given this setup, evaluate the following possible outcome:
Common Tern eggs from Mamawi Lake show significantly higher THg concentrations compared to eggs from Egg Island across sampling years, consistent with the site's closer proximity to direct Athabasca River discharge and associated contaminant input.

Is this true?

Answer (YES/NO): NO